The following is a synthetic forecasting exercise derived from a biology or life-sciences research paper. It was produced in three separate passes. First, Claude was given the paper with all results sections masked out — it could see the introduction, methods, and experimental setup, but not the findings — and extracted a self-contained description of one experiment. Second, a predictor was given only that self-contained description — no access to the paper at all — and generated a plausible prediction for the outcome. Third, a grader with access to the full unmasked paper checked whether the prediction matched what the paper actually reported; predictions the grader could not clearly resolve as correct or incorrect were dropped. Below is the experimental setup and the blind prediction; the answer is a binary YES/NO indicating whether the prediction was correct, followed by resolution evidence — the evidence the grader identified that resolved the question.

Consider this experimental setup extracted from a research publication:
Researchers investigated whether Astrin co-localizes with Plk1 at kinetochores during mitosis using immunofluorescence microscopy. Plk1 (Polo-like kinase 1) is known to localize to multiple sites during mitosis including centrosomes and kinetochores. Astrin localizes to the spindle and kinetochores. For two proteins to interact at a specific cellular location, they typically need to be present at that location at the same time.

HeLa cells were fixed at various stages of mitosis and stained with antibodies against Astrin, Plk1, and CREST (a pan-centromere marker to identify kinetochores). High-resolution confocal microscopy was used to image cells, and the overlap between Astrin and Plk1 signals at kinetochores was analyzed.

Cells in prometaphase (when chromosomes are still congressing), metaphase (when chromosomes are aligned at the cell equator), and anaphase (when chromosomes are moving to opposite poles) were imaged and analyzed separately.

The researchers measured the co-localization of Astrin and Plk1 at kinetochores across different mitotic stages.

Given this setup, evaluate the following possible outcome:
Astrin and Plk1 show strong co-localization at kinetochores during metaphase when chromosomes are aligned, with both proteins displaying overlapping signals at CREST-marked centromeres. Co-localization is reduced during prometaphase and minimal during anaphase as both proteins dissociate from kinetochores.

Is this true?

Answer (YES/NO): NO